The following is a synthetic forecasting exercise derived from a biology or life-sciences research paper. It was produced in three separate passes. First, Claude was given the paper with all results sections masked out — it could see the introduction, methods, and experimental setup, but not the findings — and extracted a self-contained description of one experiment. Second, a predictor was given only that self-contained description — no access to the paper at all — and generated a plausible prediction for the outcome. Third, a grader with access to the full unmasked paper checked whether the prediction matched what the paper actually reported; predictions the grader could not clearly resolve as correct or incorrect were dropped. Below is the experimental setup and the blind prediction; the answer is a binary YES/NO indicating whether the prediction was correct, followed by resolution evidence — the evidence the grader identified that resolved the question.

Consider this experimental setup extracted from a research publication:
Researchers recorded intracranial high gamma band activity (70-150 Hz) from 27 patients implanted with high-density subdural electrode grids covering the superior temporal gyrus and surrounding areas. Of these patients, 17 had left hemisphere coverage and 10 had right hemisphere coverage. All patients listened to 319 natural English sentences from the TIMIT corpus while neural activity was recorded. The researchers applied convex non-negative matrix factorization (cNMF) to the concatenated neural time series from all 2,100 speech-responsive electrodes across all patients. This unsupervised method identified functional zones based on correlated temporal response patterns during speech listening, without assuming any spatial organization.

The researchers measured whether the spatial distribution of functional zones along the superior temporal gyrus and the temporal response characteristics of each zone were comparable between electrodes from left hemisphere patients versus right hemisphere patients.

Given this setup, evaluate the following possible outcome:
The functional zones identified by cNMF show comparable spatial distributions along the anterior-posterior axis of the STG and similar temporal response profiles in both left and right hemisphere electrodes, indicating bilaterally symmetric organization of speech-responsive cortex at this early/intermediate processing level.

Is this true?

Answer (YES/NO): YES